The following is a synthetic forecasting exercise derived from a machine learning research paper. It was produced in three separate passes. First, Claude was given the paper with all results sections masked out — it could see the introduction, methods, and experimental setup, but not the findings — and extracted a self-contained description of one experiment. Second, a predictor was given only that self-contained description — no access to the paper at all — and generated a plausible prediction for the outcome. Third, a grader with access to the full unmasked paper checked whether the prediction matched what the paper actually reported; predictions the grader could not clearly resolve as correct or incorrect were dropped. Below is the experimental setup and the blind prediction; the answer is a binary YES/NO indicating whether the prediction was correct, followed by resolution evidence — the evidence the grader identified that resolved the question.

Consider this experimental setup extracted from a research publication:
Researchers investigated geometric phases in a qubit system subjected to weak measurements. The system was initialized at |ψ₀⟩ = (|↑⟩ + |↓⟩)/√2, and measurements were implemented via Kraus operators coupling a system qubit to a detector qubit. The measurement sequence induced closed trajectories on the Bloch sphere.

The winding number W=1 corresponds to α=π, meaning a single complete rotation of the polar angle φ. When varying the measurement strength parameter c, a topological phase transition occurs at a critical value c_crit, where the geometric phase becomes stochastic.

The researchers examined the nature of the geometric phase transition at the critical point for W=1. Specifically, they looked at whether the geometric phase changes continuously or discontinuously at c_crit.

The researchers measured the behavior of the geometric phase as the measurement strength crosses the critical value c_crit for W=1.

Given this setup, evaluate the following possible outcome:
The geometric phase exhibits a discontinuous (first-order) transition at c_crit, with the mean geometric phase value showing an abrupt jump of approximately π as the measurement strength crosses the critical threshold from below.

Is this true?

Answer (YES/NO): YES